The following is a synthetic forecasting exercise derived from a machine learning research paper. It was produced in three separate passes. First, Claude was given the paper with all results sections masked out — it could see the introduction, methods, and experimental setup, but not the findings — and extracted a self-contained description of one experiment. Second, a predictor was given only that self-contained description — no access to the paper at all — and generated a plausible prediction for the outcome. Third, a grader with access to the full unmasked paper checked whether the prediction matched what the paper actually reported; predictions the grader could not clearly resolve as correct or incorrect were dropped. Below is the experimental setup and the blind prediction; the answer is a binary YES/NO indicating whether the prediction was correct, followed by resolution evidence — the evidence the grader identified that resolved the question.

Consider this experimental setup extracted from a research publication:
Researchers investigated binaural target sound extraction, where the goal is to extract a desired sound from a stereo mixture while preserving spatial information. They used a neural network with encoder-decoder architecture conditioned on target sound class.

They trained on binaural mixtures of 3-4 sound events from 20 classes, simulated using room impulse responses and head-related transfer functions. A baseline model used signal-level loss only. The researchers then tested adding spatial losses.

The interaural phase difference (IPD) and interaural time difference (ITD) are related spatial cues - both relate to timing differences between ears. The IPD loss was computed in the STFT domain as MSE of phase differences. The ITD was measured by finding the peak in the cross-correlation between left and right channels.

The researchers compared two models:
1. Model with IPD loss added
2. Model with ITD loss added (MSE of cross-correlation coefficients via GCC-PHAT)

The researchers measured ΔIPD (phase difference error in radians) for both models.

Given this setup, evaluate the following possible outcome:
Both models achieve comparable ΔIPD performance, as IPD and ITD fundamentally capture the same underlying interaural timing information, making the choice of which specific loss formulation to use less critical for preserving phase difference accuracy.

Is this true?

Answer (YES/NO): NO